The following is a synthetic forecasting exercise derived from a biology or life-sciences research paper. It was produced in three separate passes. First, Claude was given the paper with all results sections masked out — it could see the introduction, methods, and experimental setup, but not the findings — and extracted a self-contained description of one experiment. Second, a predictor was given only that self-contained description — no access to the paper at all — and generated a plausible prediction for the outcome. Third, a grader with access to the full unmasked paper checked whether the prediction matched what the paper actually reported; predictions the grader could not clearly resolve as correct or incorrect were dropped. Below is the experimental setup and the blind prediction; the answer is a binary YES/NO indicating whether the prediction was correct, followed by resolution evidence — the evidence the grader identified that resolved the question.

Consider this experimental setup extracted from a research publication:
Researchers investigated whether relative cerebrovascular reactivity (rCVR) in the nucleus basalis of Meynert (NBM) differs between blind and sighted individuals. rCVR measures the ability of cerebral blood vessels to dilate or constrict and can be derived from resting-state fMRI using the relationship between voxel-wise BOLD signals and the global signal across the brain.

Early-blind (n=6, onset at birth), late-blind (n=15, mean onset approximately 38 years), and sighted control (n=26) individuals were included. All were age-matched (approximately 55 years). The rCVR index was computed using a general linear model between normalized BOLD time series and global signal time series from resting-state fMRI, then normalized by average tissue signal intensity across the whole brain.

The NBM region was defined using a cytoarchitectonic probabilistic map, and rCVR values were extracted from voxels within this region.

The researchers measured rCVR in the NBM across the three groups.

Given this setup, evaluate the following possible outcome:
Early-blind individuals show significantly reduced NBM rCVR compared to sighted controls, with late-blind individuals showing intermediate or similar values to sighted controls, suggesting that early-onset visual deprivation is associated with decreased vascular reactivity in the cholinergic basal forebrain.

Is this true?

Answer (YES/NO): NO